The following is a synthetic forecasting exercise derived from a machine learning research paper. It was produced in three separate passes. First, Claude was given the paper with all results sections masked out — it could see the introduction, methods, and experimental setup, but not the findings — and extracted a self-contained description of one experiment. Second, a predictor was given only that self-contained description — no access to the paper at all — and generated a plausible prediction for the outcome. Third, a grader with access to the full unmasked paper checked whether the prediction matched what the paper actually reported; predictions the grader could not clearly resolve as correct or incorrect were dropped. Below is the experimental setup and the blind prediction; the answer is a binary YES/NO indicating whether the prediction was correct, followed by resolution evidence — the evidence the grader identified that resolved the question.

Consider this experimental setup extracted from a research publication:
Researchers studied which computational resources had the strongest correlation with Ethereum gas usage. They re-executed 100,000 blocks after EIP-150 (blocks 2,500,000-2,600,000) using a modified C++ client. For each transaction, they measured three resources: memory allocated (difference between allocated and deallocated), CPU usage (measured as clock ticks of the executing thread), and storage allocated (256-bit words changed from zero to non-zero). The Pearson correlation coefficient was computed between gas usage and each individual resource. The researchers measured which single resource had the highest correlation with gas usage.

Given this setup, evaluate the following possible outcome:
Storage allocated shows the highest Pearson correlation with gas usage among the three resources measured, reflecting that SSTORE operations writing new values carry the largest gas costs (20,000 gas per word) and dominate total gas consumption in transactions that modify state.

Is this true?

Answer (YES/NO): YES